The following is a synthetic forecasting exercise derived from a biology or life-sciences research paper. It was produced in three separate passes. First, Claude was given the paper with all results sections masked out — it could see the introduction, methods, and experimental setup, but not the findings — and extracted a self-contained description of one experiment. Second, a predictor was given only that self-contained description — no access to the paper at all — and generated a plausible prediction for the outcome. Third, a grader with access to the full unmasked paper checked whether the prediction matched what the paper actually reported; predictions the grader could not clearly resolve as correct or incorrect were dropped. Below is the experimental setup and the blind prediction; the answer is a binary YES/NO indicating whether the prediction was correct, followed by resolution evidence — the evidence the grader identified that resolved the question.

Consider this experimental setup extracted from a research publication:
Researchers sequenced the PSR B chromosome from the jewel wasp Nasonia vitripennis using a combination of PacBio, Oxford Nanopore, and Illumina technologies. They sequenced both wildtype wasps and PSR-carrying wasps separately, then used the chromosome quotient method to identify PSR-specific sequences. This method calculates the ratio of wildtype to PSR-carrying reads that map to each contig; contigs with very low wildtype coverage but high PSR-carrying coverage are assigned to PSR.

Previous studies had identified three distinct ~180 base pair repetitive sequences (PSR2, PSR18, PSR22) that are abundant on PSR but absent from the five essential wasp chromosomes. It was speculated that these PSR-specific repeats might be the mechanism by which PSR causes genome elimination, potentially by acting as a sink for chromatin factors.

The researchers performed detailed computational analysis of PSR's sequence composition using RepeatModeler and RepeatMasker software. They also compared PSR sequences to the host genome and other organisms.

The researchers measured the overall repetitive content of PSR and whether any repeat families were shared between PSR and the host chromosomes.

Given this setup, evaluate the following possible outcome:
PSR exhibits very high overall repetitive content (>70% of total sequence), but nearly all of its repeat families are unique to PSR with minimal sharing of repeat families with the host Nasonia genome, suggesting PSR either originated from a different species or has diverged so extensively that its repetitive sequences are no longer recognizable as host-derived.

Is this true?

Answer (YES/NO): YES